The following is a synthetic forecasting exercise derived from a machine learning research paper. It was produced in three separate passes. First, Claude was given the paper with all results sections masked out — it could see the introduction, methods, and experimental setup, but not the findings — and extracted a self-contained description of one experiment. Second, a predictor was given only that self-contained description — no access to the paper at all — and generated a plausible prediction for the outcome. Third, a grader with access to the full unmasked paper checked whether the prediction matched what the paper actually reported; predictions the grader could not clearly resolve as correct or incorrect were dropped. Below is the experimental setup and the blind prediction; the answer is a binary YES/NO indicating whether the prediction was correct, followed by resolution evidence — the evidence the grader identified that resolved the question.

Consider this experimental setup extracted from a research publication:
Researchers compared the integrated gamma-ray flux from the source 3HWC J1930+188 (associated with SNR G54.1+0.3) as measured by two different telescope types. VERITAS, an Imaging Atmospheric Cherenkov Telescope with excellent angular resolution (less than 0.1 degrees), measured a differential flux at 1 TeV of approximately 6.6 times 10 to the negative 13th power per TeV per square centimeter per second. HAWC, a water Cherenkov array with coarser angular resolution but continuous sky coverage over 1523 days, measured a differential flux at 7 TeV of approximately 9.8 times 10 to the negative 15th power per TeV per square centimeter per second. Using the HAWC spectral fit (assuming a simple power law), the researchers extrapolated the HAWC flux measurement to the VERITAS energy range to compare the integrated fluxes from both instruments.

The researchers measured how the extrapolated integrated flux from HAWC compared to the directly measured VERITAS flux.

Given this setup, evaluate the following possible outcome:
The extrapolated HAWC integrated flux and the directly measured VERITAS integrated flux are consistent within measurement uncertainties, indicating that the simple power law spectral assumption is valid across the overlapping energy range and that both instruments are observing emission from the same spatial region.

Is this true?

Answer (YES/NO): NO